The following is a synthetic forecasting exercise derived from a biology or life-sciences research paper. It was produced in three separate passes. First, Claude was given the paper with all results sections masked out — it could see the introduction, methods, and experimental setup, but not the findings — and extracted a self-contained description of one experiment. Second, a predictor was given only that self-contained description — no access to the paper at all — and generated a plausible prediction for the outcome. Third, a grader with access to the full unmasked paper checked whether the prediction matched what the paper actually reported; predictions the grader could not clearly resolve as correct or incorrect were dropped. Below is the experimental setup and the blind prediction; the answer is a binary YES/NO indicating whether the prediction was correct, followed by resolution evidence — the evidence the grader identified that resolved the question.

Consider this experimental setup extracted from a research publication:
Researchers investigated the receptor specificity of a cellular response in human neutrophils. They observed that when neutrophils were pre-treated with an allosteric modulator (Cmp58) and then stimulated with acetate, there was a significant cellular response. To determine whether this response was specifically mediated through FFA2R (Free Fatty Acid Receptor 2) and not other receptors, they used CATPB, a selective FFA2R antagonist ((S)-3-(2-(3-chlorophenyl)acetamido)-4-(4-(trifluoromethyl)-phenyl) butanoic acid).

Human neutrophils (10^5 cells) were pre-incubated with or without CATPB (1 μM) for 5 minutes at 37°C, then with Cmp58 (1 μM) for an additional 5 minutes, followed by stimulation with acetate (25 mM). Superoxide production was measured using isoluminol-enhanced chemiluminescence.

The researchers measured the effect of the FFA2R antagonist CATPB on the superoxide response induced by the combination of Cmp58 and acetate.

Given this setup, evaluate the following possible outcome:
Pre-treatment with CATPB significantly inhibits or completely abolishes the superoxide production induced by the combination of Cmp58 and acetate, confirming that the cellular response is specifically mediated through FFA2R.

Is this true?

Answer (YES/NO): YES